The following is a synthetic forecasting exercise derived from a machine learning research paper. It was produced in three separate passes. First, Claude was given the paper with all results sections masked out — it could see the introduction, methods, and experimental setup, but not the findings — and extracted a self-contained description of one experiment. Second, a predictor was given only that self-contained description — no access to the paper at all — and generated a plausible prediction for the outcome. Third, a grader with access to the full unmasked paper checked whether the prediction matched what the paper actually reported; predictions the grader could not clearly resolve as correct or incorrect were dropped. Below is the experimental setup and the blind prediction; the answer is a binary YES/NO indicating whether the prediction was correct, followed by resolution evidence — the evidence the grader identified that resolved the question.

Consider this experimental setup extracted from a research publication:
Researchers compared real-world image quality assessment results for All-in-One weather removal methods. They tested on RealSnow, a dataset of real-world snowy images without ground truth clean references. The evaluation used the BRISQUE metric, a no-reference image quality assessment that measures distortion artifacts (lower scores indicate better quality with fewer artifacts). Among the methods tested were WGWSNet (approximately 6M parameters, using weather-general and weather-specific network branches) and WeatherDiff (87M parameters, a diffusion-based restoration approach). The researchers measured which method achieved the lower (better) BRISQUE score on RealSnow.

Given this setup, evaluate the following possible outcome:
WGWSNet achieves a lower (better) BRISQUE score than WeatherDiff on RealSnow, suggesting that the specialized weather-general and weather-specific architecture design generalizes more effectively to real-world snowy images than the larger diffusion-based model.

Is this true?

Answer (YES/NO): YES